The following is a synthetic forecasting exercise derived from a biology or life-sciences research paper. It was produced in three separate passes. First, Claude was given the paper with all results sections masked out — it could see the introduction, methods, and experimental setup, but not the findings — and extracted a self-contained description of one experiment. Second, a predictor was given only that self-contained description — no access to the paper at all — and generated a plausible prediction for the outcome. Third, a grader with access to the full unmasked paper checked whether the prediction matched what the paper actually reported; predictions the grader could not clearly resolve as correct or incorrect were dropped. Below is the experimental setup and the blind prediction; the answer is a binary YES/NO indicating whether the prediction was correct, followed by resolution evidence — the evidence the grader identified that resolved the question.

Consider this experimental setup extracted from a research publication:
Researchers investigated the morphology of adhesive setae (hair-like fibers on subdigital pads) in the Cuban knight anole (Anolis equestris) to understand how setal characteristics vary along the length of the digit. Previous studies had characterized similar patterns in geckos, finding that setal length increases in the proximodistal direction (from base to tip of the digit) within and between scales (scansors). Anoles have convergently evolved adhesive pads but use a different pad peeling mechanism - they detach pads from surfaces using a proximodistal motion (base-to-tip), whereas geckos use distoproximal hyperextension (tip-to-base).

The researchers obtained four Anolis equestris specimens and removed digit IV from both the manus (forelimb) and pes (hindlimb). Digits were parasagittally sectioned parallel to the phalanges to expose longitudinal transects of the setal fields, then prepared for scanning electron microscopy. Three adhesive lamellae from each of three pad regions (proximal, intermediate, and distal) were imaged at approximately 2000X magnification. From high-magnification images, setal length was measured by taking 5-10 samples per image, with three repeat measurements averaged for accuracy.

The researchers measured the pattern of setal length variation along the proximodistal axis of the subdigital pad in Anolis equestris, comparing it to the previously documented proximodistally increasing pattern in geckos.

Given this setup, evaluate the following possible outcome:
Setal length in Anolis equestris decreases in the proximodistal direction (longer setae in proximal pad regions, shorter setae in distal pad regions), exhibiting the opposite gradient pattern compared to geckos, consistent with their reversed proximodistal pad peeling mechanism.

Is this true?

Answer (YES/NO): NO